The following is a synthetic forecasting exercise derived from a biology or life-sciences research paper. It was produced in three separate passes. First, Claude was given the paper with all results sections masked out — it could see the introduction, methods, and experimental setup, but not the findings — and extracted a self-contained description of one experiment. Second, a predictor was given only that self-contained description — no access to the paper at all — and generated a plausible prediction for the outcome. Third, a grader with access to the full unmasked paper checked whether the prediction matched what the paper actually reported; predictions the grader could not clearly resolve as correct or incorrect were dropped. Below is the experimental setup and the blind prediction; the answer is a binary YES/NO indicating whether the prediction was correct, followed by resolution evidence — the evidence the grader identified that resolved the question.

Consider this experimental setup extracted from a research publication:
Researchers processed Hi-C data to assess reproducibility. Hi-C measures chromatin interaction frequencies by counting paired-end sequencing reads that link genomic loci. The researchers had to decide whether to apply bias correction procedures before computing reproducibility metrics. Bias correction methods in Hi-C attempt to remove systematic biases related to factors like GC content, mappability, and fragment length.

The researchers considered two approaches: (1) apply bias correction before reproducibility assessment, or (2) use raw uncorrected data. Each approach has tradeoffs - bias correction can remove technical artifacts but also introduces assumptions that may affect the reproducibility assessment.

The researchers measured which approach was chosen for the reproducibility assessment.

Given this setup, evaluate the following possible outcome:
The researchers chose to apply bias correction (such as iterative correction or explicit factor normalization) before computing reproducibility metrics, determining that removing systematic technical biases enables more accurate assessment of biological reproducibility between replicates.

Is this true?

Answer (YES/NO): NO